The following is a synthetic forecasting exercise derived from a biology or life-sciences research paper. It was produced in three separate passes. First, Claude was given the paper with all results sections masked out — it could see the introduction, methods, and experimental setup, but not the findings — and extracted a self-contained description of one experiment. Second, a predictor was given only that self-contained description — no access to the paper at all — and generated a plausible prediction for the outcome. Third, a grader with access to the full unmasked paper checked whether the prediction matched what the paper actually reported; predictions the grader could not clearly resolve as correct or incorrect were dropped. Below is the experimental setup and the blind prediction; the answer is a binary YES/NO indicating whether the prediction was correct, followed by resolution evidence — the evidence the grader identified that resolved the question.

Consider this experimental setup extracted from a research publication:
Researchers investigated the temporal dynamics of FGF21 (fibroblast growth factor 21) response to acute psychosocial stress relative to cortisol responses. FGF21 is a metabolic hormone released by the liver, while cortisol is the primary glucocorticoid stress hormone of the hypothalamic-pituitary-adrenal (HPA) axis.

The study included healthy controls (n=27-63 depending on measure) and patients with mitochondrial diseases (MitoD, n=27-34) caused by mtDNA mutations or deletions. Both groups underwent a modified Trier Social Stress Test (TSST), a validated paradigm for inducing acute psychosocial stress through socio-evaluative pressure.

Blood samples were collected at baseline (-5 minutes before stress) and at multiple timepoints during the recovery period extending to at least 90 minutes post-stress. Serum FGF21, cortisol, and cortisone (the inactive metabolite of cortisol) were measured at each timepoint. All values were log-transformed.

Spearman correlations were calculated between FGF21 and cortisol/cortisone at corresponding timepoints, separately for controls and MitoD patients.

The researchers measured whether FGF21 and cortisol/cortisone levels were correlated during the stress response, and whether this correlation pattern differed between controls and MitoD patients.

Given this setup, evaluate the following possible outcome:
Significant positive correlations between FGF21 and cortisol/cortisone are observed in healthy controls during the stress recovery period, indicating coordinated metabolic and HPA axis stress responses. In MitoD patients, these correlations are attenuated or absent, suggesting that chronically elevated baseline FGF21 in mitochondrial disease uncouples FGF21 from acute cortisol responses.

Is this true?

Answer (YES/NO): NO